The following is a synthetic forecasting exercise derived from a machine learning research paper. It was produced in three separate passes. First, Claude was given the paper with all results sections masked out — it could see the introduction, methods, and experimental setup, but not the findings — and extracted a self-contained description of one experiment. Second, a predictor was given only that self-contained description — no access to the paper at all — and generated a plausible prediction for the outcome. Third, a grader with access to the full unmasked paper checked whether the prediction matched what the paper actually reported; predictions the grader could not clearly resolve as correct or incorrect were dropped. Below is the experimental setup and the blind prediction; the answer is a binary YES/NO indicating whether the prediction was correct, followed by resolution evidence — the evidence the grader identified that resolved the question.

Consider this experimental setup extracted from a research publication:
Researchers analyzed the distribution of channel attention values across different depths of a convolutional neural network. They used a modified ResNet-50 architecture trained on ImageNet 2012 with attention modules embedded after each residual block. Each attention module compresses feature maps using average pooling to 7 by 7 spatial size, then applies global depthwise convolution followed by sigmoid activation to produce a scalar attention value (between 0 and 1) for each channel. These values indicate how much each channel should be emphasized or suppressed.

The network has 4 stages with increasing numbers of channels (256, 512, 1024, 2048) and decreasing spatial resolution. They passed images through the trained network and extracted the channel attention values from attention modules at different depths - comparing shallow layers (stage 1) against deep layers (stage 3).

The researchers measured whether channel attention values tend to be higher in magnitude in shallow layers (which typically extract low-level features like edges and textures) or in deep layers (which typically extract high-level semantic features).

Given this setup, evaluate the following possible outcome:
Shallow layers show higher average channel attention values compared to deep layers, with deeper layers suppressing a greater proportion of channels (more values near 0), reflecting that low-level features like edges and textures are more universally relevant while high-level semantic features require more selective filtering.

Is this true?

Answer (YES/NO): NO